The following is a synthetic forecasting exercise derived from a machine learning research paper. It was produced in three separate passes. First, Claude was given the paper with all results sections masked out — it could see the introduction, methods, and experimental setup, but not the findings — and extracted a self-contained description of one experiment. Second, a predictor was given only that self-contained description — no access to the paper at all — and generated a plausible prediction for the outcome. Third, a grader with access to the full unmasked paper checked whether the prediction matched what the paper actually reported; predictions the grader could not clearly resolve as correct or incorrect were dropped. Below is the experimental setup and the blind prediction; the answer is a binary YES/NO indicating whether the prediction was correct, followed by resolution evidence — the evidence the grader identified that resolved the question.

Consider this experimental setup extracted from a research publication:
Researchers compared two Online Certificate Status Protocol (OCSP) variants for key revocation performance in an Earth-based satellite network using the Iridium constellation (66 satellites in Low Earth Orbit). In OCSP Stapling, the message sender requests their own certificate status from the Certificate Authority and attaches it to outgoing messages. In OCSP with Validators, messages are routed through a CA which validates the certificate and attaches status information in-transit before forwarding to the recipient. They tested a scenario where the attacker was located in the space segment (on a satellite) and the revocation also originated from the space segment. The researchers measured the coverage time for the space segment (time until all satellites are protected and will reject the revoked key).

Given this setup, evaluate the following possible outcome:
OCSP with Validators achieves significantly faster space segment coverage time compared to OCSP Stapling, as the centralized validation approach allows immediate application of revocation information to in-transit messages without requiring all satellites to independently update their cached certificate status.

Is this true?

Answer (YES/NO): NO